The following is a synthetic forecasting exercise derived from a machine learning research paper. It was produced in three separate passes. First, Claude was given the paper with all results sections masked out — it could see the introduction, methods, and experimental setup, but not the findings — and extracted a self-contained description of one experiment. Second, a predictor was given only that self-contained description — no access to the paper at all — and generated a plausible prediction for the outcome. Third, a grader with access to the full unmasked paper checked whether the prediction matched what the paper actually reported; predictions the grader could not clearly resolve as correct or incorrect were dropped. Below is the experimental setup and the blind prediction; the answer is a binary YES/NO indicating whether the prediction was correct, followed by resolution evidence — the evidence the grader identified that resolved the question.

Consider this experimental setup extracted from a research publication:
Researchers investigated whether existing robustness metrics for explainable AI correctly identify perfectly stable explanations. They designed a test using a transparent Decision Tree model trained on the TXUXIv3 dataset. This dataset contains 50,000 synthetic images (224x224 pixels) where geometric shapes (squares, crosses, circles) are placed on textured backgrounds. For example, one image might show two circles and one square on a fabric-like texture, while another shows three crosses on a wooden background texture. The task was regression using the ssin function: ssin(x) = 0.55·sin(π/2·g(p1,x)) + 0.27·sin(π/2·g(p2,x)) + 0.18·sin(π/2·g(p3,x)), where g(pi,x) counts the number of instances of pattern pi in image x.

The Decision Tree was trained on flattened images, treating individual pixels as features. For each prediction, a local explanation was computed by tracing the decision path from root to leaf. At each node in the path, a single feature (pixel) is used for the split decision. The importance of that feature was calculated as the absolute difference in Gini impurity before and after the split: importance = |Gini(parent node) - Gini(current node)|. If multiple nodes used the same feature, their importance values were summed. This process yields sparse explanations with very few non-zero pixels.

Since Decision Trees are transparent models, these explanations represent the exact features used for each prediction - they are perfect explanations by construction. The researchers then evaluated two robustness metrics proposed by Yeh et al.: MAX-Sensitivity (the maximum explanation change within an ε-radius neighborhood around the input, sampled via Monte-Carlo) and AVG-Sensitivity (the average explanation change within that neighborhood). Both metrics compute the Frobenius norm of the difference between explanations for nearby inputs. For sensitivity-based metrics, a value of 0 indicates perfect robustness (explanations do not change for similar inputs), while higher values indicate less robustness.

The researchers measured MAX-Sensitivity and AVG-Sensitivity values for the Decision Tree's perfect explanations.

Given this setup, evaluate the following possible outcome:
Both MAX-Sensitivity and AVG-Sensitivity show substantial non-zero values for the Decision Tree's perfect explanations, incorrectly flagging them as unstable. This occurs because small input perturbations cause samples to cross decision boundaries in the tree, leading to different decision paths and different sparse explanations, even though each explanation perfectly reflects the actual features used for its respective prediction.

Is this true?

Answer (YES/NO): NO